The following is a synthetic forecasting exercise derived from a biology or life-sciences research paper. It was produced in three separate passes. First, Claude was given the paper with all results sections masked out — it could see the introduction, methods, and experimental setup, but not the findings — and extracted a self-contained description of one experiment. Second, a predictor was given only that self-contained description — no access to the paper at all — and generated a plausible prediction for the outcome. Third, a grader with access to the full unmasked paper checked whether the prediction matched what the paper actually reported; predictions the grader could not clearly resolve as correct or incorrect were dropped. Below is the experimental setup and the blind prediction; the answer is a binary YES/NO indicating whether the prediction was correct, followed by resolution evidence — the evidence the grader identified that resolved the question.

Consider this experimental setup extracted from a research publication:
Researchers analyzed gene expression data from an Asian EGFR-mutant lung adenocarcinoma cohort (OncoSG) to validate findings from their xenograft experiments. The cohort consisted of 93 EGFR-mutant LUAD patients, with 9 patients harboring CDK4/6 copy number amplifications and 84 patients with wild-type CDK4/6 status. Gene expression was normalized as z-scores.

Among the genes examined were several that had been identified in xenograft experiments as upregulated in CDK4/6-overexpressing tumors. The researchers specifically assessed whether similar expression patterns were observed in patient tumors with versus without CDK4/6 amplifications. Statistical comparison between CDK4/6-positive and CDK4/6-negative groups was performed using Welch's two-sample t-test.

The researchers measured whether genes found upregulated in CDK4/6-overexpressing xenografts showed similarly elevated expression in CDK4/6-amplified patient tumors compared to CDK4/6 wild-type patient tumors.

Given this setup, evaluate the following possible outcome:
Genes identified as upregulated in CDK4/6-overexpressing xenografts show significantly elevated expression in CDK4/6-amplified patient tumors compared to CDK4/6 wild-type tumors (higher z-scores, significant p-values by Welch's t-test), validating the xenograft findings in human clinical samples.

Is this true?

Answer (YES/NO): YES